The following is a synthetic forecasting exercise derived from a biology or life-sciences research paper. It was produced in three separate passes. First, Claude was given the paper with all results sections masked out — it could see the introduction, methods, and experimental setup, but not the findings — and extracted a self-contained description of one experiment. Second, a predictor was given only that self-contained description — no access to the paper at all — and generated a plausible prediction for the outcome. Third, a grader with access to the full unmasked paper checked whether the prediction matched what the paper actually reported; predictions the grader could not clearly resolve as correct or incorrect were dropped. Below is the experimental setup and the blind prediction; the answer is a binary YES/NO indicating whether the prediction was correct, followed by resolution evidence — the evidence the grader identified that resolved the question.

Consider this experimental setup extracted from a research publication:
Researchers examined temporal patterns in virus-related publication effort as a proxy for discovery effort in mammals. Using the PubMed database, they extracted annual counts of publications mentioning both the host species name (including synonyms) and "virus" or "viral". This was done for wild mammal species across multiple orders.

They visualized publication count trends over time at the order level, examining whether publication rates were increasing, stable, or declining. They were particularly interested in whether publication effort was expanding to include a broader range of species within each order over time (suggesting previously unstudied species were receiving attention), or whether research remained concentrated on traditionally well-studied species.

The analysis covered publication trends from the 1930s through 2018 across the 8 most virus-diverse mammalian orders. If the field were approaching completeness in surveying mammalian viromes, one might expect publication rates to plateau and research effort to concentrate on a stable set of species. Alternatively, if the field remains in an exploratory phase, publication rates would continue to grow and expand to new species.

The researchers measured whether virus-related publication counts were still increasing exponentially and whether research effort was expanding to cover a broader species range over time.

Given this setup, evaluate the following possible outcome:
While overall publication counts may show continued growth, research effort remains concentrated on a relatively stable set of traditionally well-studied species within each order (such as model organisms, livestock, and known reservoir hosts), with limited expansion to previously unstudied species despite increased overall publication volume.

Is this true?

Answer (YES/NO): NO